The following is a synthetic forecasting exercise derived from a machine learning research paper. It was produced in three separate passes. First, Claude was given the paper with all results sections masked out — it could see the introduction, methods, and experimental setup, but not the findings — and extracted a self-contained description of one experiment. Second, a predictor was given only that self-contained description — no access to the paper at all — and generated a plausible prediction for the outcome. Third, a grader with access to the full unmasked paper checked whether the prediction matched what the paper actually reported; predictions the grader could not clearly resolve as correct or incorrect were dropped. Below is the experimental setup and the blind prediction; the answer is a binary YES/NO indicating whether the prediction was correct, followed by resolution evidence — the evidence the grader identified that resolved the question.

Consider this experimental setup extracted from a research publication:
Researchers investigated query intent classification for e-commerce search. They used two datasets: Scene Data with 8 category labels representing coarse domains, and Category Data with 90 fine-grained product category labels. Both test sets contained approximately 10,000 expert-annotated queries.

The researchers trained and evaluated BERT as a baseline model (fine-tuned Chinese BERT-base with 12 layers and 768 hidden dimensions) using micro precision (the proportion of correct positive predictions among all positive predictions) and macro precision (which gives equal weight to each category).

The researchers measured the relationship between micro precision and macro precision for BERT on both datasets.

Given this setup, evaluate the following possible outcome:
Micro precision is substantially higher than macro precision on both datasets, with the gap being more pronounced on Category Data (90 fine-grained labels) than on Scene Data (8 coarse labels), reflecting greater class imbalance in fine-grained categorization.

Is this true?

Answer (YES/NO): NO